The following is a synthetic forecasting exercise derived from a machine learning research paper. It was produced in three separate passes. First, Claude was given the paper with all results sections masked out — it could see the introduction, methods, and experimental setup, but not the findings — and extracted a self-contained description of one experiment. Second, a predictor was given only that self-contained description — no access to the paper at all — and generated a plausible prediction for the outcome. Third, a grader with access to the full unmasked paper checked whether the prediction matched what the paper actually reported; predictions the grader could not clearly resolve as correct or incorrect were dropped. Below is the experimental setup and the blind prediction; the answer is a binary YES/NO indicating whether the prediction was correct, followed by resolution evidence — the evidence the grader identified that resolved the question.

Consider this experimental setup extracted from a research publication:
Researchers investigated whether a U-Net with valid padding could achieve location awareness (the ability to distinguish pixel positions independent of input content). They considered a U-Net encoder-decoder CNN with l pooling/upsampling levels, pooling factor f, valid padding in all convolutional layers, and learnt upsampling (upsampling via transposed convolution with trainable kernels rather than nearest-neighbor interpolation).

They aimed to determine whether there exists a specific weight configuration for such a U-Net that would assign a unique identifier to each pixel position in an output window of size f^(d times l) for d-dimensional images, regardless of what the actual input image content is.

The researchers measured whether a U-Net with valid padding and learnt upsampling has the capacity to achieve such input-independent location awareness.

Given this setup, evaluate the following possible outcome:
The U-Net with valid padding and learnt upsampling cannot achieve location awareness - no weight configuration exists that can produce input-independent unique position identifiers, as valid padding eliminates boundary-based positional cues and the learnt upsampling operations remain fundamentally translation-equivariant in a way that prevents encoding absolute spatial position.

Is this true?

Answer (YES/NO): NO